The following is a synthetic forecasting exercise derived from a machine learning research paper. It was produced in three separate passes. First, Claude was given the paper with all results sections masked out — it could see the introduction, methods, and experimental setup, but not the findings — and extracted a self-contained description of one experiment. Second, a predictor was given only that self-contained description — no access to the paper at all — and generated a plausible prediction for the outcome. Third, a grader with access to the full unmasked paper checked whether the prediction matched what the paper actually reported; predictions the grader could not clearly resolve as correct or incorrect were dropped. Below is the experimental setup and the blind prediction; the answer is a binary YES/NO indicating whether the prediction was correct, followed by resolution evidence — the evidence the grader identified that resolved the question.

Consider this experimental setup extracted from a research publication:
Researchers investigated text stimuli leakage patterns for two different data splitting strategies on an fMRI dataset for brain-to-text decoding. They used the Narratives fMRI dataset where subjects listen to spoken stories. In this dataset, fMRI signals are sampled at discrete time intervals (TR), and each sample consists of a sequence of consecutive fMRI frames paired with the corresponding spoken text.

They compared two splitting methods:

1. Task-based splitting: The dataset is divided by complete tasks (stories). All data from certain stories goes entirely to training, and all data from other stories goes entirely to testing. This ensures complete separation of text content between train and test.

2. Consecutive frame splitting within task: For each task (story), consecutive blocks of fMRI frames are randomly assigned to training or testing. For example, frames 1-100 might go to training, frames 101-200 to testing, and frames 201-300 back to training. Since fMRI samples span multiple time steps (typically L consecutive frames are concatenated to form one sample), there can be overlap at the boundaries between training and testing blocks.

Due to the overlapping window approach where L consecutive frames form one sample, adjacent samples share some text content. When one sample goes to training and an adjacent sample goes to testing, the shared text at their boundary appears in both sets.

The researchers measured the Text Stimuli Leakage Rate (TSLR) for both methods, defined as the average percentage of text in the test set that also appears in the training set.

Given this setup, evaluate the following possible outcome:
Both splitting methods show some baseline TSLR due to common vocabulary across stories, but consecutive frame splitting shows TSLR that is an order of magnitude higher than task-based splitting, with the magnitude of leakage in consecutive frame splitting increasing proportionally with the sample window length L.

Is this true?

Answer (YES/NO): NO